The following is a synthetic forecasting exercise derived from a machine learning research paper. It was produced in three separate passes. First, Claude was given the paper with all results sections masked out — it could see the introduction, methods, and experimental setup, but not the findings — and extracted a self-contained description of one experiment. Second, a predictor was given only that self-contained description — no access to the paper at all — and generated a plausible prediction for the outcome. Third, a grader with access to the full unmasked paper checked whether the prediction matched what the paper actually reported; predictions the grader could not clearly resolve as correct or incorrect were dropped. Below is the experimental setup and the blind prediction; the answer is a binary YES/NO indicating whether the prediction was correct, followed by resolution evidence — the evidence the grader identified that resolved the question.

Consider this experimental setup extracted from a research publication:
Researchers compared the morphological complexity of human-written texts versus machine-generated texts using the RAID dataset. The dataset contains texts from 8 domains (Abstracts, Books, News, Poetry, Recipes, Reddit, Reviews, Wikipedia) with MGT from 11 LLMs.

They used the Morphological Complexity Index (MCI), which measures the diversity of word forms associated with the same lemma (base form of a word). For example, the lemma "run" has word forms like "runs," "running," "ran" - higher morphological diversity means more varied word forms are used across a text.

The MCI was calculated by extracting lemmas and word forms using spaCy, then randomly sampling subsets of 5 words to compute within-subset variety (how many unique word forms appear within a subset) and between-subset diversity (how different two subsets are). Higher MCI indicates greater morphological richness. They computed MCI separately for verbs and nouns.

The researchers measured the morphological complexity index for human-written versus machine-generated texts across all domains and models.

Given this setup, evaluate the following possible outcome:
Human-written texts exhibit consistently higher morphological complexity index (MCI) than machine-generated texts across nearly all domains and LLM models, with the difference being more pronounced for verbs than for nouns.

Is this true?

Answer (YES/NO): NO